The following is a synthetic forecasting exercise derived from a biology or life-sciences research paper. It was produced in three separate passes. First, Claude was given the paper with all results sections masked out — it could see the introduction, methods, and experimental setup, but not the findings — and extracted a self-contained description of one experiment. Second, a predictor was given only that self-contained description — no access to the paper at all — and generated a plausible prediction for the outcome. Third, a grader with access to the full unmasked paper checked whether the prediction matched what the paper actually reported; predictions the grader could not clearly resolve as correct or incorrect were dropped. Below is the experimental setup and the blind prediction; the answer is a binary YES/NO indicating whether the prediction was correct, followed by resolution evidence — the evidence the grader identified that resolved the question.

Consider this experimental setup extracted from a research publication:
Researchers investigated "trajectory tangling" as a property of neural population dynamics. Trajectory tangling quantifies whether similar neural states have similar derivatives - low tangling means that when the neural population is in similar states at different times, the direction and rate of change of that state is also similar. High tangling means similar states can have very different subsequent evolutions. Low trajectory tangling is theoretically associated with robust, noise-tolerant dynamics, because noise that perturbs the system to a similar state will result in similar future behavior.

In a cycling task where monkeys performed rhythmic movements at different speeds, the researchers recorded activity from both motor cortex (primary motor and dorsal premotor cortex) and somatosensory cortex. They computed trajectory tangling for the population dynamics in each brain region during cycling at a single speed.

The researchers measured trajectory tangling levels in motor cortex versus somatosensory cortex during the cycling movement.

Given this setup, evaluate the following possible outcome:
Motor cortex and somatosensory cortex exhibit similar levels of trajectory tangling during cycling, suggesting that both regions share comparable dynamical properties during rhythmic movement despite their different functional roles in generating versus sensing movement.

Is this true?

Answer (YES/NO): NO